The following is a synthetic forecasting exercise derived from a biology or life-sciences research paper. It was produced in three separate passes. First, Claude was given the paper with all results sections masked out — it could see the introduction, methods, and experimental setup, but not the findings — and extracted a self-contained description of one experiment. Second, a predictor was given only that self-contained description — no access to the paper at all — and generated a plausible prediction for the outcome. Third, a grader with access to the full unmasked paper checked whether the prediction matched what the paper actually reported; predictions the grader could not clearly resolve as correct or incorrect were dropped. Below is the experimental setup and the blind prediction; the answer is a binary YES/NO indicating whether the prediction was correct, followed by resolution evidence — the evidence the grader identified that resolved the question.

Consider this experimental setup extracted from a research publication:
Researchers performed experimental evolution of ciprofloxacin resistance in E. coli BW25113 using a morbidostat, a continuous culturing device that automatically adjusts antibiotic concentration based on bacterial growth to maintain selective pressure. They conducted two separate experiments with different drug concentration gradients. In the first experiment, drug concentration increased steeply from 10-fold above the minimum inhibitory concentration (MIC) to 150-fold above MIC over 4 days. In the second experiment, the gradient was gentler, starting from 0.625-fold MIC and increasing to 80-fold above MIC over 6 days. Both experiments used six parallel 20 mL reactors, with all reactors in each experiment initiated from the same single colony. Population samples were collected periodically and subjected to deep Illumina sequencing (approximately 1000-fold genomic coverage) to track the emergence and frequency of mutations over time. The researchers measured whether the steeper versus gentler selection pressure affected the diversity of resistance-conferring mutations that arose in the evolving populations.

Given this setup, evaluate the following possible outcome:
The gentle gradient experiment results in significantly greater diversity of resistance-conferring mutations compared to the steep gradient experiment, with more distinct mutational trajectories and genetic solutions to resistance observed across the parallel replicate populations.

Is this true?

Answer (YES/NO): NO